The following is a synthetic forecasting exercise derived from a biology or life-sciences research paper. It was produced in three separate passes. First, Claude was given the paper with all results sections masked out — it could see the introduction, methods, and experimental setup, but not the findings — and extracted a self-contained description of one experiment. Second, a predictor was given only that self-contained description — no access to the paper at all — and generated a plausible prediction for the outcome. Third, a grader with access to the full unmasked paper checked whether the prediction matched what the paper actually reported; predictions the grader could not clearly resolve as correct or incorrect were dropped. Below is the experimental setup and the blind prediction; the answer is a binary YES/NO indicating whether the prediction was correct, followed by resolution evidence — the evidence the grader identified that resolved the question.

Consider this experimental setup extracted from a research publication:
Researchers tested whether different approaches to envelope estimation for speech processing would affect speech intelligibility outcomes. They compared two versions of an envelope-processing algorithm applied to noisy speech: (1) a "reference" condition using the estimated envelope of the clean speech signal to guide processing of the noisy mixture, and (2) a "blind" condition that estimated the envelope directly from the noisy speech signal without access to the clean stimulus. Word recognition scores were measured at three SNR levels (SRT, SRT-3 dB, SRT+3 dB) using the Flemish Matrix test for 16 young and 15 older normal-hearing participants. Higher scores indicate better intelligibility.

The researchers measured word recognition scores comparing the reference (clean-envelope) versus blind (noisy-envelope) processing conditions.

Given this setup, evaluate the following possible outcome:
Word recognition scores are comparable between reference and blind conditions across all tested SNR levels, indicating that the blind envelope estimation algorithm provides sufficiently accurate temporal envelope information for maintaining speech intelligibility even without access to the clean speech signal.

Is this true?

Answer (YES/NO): NO